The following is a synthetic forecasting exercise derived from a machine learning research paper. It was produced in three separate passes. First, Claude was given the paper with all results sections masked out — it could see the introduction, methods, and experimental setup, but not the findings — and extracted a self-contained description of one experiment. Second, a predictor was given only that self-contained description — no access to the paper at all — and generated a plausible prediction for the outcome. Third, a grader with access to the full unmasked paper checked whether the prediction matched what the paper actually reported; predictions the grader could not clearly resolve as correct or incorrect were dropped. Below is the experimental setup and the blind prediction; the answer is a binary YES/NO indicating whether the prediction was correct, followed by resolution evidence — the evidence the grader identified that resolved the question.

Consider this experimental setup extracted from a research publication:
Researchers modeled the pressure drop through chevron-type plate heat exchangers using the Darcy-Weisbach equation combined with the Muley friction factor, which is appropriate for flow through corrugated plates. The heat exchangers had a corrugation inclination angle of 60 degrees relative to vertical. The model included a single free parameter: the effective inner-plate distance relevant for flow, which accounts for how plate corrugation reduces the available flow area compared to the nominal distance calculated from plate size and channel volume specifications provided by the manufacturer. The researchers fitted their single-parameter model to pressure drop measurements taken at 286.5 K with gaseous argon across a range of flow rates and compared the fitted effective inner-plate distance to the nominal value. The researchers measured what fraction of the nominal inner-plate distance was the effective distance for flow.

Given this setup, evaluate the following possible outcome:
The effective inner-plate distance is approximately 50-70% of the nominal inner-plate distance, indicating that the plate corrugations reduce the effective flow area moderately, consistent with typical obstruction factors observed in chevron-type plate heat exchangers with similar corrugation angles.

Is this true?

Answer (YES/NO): YES